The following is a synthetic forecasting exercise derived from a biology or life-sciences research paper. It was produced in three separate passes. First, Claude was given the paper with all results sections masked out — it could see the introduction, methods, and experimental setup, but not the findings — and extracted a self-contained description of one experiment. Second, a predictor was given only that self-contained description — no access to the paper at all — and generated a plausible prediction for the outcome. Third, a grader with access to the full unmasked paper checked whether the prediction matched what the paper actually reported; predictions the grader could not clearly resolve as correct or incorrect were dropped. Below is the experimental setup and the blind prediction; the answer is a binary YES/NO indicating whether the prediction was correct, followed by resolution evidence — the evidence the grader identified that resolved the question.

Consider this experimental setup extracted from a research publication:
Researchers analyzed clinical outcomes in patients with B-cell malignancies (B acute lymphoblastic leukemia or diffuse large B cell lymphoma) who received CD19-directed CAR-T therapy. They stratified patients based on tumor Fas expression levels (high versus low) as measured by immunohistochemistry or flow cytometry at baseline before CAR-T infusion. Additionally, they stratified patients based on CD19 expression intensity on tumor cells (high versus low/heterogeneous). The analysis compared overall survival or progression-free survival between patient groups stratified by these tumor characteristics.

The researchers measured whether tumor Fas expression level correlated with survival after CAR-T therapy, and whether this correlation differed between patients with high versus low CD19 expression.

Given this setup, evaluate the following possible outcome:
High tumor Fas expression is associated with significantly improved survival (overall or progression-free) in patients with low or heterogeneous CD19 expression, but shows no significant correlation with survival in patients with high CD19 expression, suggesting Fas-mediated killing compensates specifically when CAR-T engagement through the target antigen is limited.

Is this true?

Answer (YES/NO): NO